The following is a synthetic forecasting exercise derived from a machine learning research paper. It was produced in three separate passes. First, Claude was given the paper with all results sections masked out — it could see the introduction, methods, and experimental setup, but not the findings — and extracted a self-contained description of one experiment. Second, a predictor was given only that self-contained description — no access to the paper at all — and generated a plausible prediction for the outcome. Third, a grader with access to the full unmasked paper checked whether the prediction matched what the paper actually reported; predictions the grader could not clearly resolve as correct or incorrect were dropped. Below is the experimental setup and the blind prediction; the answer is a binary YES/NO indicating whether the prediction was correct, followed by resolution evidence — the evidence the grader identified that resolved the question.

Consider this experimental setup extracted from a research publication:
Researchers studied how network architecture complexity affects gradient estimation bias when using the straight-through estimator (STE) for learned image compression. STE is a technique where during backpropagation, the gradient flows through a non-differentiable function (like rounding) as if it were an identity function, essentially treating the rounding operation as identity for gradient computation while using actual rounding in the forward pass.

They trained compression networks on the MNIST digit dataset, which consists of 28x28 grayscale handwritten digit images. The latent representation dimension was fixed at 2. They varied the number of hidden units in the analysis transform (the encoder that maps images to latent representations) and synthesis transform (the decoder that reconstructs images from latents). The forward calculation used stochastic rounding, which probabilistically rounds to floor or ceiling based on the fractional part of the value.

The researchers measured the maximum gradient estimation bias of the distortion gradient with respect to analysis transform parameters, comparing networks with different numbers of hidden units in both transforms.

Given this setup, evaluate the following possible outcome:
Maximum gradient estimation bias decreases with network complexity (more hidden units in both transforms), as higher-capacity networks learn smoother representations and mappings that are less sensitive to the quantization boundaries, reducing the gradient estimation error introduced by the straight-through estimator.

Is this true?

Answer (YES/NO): NO